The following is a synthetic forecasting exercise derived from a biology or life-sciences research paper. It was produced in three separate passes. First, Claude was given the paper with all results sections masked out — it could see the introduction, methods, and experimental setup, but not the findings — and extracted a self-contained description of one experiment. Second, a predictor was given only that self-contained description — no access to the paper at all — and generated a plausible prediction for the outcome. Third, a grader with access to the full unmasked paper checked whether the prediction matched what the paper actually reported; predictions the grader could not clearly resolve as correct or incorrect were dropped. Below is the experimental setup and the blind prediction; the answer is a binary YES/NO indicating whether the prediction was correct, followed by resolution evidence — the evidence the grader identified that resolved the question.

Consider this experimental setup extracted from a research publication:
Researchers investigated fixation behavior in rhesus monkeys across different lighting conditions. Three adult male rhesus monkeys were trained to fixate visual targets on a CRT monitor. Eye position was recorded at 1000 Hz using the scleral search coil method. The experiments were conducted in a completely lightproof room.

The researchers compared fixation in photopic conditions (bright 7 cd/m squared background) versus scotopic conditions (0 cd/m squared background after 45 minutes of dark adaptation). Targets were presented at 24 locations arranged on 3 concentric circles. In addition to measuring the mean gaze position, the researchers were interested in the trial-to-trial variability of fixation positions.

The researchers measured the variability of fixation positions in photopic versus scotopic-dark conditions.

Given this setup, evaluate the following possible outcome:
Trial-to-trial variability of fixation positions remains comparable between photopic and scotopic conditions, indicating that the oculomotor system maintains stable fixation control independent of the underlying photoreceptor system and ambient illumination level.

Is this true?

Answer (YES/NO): NO